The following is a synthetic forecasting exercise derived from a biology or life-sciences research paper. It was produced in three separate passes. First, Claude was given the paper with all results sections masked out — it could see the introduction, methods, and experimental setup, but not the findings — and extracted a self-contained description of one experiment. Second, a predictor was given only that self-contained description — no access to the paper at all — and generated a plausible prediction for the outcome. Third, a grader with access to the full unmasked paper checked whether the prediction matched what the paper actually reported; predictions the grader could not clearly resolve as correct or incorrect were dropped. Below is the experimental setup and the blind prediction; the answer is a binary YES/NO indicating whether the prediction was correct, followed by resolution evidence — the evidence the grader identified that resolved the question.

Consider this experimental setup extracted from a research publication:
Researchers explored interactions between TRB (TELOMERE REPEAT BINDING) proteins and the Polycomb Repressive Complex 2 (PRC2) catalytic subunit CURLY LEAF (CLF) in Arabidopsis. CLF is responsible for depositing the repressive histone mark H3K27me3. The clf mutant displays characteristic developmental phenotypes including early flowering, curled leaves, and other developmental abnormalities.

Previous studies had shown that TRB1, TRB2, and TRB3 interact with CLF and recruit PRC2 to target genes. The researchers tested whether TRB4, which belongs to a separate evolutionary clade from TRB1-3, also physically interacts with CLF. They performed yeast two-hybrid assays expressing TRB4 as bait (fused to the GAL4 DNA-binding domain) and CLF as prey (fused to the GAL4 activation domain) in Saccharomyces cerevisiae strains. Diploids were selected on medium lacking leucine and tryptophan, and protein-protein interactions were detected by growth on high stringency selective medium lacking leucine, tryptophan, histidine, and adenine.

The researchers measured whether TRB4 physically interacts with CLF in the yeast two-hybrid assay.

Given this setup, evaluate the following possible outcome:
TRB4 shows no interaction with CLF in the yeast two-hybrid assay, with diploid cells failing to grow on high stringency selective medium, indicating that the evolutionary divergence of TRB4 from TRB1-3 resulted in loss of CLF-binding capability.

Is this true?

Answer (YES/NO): NO